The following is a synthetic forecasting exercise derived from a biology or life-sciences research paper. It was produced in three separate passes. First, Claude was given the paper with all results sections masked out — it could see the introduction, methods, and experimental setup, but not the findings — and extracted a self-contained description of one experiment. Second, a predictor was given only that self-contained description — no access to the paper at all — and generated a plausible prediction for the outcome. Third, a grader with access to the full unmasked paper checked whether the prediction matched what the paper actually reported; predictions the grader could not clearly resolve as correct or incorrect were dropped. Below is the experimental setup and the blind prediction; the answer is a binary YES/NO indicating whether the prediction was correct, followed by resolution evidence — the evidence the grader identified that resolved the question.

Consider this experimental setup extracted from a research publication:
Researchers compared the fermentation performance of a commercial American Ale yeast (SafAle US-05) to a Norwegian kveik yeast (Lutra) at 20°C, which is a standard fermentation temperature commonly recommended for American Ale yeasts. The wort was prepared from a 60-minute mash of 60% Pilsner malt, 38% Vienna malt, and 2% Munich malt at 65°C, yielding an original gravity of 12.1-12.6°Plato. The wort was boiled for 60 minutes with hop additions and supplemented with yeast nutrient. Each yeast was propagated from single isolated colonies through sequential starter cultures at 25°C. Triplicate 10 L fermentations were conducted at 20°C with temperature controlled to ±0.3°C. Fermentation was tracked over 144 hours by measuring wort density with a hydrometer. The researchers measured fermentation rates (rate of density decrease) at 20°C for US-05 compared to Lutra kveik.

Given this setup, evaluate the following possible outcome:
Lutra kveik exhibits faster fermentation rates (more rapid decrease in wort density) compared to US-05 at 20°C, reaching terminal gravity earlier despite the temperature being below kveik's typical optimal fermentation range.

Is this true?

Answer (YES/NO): YES